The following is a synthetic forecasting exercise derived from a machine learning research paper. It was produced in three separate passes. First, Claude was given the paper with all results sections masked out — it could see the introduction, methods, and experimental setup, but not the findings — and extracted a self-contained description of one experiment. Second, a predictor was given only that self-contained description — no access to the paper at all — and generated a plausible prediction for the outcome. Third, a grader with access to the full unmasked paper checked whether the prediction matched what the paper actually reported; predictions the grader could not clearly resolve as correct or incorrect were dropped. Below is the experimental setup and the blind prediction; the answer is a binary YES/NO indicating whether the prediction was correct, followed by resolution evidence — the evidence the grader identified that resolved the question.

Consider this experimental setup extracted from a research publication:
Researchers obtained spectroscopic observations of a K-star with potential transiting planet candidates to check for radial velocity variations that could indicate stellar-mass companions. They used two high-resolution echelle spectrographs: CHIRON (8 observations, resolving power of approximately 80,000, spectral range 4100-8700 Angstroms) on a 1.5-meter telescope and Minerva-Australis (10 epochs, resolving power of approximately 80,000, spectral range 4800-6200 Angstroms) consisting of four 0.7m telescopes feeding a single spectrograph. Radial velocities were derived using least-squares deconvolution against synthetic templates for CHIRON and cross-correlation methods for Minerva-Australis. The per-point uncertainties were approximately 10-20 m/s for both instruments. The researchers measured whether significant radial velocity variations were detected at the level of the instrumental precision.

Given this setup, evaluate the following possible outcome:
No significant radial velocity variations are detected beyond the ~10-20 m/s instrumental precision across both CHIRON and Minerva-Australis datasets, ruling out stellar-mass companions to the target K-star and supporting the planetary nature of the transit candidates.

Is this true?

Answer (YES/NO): YES